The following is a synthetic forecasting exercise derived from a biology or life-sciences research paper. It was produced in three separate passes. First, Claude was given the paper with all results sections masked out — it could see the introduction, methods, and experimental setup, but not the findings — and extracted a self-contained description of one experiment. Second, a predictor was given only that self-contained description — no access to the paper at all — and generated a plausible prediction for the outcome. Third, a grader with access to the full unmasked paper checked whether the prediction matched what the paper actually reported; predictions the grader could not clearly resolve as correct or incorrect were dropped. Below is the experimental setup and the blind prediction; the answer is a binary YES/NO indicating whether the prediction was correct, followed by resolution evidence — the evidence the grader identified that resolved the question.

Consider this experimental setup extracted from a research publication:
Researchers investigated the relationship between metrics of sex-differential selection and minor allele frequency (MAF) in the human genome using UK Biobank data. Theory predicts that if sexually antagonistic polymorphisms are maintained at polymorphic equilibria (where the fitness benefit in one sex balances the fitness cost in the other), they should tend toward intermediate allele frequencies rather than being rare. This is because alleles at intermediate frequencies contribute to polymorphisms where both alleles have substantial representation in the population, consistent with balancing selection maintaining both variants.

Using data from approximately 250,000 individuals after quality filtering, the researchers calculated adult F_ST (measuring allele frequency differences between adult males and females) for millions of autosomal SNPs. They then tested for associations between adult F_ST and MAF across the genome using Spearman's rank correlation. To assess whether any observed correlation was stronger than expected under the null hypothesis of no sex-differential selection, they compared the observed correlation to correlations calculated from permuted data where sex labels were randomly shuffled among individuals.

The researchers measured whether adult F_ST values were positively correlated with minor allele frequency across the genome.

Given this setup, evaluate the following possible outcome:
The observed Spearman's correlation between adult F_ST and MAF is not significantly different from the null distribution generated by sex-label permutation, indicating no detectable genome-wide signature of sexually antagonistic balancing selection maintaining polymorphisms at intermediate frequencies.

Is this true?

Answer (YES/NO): NO